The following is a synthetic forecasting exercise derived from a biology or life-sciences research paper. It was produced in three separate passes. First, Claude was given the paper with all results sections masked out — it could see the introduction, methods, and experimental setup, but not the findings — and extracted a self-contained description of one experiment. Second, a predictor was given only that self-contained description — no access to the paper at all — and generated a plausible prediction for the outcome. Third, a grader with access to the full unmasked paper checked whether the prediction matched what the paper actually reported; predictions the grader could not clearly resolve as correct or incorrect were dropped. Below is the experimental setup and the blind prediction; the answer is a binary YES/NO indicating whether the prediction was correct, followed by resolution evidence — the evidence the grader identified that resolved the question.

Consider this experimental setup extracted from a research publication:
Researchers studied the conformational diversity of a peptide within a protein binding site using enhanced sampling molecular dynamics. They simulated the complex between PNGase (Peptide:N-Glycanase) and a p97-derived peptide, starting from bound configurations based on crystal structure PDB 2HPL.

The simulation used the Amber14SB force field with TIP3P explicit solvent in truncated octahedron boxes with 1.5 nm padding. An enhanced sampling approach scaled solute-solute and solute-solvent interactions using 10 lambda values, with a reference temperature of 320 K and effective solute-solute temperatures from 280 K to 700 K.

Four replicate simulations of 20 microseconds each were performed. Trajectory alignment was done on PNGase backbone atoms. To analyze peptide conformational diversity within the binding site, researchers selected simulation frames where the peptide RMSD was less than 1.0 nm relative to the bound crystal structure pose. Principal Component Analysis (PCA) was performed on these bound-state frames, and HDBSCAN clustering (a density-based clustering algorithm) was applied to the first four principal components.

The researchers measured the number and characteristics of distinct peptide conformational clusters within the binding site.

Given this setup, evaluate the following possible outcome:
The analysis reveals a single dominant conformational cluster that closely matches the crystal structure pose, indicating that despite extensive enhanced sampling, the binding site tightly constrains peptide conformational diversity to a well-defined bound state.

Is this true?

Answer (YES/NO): NO